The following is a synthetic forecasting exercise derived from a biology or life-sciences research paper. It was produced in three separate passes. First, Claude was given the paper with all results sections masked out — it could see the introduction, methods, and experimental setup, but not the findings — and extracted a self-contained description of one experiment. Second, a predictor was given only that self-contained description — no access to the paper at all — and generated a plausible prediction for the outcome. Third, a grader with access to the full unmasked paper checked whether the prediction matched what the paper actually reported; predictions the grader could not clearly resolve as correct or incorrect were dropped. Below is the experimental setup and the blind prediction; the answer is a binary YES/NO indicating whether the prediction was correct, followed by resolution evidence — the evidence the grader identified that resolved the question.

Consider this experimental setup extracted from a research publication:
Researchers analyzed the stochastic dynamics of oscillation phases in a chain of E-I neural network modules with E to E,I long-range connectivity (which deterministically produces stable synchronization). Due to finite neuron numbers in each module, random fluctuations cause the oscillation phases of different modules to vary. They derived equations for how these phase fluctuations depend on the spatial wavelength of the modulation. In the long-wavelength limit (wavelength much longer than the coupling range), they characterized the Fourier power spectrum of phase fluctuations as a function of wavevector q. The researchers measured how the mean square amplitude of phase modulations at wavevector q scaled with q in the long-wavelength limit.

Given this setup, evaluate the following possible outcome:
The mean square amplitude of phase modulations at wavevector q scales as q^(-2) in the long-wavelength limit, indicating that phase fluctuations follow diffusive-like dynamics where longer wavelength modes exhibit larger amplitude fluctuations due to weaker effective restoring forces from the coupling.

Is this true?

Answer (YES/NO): YES